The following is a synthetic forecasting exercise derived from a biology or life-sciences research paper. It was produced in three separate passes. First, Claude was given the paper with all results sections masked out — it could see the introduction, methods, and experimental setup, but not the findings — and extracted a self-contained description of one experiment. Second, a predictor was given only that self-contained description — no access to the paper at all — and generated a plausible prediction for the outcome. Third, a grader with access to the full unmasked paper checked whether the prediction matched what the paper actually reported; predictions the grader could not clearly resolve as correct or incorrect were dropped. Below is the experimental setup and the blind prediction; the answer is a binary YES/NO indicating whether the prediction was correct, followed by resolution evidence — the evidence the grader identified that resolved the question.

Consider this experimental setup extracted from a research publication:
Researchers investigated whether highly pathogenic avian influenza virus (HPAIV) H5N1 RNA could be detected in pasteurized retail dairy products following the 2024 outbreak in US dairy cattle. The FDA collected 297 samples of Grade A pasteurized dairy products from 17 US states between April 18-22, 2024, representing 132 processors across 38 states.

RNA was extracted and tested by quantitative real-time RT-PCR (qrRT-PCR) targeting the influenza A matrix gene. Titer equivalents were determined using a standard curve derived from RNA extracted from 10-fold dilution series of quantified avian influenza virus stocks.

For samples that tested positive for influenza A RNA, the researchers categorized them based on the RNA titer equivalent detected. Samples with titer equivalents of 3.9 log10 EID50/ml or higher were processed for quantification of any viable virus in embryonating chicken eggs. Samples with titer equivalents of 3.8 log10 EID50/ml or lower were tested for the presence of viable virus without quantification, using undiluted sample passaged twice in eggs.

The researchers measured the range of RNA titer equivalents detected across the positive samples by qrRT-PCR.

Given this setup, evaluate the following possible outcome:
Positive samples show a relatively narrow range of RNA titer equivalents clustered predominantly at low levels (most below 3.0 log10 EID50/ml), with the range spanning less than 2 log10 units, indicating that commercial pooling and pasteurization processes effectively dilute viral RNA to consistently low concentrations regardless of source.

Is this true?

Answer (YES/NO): NO